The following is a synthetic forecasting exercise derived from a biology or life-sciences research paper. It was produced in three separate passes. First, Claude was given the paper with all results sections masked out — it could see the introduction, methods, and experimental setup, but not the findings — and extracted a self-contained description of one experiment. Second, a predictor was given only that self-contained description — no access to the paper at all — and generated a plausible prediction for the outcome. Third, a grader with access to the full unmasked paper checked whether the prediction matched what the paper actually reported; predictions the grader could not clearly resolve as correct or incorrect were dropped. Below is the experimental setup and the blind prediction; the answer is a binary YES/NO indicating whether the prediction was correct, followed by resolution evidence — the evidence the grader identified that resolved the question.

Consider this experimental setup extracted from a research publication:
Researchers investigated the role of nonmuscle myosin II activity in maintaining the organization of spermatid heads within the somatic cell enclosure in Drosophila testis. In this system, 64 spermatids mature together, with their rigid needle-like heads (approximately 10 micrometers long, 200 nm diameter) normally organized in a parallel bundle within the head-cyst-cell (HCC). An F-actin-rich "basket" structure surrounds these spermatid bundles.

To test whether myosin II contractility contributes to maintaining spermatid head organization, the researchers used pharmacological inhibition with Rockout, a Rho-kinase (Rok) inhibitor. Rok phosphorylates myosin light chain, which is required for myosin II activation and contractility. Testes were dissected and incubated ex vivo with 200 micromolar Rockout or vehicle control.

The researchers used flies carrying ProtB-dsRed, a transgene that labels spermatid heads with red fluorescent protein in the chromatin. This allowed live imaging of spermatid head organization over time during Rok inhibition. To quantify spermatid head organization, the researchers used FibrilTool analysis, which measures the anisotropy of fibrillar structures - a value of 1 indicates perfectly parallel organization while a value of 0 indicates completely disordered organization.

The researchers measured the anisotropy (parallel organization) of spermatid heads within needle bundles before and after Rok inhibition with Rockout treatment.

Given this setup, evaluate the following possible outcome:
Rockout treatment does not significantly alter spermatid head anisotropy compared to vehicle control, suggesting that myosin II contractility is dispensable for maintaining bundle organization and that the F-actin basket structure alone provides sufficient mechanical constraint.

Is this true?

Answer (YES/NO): NO